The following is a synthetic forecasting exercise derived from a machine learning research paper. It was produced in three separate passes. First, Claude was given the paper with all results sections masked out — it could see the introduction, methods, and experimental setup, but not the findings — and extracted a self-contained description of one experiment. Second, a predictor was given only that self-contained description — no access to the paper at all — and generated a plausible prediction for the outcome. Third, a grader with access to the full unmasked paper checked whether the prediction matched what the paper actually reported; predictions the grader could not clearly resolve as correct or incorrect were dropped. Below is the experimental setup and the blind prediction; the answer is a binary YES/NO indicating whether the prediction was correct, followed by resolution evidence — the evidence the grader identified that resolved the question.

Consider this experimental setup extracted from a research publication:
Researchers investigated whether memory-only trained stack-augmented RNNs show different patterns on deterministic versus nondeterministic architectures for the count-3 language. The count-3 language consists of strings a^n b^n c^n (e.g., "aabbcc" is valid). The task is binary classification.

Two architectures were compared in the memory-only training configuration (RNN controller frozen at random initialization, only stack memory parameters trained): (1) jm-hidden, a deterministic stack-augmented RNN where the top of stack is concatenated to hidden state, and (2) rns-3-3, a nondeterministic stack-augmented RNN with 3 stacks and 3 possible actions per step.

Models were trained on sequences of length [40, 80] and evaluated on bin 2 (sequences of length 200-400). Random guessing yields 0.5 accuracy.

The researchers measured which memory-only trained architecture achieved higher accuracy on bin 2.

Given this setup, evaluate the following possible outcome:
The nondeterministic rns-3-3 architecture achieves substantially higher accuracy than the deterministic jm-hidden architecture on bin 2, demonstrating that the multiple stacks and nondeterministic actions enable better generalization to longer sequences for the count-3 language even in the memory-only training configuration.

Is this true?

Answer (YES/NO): NO